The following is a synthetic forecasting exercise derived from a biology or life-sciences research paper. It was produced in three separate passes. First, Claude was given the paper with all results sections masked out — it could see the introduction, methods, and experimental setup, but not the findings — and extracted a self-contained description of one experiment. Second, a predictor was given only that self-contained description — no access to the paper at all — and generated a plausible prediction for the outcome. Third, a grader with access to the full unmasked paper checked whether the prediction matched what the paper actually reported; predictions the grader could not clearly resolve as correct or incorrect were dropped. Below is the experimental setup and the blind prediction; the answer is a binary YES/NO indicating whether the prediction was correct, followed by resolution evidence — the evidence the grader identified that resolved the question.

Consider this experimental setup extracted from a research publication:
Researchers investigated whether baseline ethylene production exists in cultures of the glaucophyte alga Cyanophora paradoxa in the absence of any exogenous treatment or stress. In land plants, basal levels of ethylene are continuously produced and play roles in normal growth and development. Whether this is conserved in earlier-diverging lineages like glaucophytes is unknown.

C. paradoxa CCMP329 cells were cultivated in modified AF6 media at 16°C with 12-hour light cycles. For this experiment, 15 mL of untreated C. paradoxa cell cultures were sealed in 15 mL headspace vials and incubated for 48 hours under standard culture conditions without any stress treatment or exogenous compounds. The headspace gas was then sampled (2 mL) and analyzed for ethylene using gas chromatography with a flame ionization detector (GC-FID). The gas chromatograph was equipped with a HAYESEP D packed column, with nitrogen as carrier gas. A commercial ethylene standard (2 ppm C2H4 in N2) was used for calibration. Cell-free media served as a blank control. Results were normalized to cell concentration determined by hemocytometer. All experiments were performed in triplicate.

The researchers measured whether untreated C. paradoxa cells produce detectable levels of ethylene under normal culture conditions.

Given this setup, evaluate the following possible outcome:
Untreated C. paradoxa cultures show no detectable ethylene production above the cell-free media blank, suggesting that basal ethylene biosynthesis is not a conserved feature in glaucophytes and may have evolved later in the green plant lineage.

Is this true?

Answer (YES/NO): YES